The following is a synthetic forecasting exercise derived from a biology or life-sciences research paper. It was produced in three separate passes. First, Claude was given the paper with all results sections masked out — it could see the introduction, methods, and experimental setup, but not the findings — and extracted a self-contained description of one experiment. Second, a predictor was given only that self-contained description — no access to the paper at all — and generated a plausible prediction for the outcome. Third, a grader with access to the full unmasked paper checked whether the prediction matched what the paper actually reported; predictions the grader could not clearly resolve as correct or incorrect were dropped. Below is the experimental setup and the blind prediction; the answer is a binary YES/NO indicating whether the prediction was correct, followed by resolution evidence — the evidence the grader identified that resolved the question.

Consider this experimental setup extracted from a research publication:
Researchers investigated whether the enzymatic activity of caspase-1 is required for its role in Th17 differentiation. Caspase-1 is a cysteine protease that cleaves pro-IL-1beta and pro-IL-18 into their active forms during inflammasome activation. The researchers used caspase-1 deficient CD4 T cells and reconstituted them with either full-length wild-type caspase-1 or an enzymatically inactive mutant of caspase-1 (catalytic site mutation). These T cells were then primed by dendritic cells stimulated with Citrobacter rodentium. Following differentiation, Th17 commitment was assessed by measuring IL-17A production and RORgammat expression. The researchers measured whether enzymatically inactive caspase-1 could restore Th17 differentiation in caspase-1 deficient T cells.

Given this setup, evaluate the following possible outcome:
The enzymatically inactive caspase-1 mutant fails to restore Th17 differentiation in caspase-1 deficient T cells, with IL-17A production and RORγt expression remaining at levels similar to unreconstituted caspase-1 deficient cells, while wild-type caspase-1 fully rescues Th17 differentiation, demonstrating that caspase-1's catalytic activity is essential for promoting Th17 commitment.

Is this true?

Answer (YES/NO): NO